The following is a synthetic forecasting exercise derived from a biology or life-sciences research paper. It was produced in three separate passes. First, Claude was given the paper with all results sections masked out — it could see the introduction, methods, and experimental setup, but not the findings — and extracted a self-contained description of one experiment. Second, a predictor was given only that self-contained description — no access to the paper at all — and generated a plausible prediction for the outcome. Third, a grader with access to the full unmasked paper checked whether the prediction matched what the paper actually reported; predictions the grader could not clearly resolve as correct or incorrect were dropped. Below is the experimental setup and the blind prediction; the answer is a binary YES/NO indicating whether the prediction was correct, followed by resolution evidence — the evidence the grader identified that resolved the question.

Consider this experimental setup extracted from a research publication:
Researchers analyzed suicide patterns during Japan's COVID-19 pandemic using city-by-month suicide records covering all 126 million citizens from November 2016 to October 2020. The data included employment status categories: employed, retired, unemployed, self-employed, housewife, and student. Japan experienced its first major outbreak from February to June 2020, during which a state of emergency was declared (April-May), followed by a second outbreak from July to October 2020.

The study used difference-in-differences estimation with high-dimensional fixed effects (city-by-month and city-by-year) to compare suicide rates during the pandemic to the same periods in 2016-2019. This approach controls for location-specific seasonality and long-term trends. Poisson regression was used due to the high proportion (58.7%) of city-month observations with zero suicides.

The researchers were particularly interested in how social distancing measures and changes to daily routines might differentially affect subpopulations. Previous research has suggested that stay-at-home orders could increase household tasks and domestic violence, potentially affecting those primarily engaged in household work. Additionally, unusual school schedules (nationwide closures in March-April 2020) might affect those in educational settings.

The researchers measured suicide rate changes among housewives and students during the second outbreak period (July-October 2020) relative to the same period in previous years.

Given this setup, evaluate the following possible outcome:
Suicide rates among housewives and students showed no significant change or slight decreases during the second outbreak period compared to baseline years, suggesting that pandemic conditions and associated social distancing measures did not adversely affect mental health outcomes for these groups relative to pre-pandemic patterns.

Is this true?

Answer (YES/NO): NO